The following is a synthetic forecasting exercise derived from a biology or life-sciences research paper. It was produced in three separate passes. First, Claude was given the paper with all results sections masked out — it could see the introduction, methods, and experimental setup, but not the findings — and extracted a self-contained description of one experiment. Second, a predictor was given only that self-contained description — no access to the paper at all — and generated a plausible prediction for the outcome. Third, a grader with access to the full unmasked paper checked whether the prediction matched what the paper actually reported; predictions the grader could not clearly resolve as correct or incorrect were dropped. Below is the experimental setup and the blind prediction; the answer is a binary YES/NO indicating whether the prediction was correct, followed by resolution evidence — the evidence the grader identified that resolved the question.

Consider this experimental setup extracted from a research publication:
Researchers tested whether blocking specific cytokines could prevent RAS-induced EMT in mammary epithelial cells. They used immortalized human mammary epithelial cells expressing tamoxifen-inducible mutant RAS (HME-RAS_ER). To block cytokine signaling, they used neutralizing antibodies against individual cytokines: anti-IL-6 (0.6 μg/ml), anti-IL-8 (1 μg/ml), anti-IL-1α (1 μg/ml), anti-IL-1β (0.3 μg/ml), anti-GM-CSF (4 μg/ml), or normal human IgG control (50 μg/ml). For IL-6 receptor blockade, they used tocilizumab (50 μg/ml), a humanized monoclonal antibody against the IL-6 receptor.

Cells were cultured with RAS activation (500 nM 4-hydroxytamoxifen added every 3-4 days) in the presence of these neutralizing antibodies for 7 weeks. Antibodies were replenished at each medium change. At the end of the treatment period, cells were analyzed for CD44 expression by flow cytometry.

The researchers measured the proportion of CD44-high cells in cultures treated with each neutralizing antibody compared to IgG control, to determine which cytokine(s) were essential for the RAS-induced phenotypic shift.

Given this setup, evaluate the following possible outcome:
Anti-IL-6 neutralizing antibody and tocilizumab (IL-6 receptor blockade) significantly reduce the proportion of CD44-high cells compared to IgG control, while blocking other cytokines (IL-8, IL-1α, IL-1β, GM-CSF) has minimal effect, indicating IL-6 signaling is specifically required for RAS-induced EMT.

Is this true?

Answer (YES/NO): NO